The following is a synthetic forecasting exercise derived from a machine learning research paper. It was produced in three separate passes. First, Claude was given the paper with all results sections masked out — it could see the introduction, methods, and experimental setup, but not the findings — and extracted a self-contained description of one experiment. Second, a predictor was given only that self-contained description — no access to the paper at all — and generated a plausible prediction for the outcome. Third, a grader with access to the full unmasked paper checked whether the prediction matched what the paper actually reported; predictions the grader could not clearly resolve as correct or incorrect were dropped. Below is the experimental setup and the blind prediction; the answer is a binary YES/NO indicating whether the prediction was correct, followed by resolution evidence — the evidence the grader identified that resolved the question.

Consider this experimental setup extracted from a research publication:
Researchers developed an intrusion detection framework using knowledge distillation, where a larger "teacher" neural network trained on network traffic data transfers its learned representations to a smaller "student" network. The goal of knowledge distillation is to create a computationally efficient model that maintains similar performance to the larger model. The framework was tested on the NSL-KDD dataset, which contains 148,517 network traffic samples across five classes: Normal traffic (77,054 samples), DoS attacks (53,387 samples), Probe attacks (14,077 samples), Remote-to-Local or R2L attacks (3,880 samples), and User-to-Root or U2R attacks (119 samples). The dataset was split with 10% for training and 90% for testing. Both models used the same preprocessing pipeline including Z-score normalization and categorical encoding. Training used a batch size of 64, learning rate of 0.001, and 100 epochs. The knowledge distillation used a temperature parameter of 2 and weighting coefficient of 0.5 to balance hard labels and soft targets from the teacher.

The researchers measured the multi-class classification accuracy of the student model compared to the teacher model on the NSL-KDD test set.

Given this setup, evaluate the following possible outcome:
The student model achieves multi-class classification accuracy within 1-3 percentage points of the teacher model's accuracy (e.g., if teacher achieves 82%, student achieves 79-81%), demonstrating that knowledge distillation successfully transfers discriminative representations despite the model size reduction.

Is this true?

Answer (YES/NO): NO